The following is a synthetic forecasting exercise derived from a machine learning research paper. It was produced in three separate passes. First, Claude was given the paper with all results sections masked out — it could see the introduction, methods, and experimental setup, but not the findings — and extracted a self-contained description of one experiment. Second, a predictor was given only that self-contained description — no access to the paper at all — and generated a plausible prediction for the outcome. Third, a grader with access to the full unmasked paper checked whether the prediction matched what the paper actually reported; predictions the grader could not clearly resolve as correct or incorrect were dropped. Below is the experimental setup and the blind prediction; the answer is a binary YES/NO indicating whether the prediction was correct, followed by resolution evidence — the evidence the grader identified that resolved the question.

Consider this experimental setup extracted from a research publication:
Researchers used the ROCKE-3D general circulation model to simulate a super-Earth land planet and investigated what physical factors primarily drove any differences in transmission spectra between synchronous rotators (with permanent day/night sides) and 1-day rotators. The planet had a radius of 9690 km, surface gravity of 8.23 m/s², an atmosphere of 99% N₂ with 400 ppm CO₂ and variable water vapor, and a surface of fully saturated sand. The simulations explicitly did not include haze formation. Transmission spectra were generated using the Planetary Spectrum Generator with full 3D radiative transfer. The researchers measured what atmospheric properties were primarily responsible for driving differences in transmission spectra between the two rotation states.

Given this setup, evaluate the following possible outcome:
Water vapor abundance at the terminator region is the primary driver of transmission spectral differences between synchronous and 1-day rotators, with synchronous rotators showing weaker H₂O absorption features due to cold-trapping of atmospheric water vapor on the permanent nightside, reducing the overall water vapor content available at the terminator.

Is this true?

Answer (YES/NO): NO